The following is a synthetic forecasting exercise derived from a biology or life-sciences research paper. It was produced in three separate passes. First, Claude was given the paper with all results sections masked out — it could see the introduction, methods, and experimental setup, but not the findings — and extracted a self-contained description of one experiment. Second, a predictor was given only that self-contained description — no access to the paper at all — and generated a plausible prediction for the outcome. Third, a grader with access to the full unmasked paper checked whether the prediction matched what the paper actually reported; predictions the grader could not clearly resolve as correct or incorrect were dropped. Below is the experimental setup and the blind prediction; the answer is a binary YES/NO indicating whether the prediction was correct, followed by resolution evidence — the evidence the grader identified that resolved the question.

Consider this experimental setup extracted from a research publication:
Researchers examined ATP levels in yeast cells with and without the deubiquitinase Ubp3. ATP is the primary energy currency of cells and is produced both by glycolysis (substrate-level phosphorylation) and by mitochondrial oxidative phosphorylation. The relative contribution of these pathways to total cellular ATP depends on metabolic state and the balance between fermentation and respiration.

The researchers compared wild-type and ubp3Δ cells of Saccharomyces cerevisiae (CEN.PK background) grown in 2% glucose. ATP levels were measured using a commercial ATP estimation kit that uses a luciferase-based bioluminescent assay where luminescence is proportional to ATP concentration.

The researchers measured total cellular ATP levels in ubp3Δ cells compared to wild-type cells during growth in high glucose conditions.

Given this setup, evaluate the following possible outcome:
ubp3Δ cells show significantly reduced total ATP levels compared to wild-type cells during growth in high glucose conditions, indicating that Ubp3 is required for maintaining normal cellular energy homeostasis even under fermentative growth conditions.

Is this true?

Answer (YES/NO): NO